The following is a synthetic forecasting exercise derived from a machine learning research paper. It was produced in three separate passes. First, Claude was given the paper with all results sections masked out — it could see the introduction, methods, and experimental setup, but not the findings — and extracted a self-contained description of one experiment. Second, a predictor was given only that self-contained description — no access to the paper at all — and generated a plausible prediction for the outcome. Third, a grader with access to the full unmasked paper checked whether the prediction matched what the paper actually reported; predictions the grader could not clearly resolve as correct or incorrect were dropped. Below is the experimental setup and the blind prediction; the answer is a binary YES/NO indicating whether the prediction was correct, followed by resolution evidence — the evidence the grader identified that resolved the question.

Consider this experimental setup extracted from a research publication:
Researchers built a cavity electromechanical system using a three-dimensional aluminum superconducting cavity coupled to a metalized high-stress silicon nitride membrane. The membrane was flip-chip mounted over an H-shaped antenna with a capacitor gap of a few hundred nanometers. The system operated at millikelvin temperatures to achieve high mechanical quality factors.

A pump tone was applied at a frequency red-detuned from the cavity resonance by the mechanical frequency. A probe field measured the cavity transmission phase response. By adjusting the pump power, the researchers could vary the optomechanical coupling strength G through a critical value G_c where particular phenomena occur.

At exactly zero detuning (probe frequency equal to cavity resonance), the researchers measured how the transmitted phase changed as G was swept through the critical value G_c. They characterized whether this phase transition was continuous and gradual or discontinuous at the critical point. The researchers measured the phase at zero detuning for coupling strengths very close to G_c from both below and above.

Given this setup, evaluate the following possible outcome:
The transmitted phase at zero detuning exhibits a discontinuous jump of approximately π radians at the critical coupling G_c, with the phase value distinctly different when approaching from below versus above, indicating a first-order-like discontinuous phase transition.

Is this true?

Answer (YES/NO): YES